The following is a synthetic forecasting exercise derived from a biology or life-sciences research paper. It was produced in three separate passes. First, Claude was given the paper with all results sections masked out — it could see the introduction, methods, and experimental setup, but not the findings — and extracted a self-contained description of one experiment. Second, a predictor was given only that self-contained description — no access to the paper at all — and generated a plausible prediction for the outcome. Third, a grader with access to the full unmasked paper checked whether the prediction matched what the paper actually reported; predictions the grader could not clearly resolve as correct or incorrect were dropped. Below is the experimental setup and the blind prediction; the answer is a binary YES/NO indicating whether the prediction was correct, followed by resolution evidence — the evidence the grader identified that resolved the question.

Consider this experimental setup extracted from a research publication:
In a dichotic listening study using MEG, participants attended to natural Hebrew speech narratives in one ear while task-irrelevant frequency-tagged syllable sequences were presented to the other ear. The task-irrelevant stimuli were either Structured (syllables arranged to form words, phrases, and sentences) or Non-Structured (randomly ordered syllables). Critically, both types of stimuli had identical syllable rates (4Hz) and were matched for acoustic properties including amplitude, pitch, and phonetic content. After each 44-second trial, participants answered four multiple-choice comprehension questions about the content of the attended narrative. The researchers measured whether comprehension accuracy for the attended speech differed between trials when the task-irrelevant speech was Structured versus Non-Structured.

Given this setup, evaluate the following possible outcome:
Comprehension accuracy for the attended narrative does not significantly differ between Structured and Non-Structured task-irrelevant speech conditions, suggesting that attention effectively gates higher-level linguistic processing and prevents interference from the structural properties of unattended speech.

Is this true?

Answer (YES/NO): NO